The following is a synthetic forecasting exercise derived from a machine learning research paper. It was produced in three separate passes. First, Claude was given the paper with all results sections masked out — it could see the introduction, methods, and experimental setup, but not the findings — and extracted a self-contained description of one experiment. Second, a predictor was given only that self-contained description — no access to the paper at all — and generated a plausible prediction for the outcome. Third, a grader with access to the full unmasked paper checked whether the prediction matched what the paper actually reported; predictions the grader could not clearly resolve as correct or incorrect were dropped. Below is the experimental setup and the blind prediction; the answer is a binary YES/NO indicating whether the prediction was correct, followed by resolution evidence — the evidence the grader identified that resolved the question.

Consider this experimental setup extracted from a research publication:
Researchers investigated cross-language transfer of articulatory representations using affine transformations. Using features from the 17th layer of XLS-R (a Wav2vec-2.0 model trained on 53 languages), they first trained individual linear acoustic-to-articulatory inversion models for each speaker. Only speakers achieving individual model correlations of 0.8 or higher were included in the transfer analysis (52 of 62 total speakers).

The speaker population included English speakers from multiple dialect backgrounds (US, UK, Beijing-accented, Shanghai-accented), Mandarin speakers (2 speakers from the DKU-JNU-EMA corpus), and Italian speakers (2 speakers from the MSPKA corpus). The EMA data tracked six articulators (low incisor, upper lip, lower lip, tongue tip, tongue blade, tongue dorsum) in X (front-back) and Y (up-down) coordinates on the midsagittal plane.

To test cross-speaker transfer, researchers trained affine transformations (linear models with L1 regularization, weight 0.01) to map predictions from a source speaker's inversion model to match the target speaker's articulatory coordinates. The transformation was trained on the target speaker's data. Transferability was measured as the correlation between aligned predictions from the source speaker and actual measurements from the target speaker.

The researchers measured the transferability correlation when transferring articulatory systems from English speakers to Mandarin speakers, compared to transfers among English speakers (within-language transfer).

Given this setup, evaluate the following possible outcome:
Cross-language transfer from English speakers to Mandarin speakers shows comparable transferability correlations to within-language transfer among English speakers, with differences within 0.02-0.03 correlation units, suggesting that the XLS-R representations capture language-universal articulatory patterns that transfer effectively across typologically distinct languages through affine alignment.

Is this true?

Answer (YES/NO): NO